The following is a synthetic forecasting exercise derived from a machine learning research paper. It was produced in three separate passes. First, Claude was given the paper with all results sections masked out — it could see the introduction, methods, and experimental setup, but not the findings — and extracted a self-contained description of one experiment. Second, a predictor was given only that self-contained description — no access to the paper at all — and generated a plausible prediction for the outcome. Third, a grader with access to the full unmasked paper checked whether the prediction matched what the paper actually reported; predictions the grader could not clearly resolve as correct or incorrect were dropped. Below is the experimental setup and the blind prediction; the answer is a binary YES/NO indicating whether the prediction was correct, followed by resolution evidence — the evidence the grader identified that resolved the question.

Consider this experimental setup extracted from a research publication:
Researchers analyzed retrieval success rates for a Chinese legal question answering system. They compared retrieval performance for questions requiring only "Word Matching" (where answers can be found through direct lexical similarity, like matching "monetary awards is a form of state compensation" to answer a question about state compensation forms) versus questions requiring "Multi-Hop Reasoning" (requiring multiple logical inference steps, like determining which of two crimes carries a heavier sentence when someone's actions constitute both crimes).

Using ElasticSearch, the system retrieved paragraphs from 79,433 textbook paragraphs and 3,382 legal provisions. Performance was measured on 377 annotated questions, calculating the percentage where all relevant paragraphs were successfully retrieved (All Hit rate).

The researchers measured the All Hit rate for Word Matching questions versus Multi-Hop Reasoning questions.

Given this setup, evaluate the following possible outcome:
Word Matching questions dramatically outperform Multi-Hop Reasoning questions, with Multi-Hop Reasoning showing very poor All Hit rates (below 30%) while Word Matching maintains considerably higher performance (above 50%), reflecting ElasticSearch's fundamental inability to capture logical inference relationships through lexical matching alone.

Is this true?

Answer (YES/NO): NO